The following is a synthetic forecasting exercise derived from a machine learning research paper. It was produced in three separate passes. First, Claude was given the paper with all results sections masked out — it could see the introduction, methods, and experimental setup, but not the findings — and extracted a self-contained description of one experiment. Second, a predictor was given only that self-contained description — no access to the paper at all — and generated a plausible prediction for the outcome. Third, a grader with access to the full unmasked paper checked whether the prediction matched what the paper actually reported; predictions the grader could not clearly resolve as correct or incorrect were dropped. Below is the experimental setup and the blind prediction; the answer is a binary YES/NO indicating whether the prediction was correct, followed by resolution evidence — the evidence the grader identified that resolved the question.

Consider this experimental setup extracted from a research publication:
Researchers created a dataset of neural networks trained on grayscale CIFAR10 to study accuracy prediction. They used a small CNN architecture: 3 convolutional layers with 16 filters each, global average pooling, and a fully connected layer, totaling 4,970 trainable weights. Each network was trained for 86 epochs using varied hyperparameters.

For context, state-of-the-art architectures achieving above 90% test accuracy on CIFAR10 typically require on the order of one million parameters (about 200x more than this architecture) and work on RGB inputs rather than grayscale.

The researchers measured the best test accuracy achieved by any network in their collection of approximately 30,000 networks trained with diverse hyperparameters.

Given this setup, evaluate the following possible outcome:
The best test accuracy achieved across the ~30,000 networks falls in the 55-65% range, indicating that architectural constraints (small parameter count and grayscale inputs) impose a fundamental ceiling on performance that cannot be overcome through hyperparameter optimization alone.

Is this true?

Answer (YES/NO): YES